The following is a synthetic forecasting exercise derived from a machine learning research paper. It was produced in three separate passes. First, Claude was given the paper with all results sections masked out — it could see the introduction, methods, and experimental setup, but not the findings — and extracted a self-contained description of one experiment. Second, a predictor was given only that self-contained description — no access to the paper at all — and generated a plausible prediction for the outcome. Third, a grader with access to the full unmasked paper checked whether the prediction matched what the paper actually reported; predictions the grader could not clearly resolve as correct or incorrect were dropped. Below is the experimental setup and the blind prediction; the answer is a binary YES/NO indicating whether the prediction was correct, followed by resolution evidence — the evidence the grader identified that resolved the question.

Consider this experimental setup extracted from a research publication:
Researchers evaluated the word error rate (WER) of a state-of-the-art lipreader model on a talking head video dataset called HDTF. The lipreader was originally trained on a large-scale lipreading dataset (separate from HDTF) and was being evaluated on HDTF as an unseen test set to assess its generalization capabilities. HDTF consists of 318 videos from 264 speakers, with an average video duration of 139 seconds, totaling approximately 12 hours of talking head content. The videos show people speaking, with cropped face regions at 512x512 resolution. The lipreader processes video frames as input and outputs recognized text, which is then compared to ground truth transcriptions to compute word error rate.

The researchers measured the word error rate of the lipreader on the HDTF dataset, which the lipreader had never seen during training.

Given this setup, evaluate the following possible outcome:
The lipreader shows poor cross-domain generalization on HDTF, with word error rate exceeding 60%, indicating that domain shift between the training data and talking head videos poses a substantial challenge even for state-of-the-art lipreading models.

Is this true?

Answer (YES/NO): NO